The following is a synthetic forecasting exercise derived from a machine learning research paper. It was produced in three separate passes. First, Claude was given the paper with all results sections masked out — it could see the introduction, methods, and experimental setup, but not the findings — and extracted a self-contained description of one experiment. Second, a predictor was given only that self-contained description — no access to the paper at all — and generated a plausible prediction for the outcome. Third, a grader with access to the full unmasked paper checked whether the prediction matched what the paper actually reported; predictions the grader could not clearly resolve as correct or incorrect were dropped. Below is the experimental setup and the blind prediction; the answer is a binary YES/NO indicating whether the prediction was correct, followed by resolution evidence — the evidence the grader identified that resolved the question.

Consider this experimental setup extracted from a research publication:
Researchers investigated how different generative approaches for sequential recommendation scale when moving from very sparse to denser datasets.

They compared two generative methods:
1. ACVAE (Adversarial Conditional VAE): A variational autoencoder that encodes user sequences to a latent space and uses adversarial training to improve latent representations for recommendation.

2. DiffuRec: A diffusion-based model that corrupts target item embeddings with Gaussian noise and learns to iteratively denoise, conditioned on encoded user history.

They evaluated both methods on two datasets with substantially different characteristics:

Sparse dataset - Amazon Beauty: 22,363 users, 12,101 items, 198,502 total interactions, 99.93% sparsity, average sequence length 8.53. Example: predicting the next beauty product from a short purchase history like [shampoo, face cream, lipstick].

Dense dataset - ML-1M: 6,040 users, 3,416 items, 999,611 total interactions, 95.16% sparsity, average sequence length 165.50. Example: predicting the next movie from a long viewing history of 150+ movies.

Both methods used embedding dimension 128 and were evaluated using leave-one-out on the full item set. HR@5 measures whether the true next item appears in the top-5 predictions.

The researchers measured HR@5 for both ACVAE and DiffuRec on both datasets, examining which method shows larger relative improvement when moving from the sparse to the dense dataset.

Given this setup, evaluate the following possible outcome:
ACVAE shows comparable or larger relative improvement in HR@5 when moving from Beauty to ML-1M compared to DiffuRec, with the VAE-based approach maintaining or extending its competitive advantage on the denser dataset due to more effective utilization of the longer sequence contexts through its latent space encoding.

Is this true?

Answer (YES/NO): NO